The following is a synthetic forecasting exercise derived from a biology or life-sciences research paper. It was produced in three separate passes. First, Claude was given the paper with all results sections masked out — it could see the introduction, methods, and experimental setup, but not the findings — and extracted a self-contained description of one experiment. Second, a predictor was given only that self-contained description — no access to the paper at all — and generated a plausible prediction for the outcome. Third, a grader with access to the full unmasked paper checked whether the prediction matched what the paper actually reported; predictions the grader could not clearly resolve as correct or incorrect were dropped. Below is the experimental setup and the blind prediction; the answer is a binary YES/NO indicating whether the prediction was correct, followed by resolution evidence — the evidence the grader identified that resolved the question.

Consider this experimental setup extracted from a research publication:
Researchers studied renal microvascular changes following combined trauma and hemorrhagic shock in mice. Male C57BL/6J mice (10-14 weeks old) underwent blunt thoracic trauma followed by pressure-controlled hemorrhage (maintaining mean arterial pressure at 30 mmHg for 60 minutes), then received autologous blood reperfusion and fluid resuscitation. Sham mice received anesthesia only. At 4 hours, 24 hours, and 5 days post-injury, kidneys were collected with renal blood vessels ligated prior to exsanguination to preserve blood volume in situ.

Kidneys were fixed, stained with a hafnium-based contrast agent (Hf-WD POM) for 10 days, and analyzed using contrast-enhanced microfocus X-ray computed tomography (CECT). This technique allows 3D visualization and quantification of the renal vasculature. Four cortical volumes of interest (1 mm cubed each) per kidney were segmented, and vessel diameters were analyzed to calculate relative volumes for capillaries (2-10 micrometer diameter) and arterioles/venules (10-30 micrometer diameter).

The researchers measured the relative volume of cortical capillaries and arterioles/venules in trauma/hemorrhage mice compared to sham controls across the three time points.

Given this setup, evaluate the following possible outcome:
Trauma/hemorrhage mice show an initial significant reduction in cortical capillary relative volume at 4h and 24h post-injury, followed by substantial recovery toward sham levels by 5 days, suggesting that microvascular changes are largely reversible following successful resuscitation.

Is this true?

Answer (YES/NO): NO